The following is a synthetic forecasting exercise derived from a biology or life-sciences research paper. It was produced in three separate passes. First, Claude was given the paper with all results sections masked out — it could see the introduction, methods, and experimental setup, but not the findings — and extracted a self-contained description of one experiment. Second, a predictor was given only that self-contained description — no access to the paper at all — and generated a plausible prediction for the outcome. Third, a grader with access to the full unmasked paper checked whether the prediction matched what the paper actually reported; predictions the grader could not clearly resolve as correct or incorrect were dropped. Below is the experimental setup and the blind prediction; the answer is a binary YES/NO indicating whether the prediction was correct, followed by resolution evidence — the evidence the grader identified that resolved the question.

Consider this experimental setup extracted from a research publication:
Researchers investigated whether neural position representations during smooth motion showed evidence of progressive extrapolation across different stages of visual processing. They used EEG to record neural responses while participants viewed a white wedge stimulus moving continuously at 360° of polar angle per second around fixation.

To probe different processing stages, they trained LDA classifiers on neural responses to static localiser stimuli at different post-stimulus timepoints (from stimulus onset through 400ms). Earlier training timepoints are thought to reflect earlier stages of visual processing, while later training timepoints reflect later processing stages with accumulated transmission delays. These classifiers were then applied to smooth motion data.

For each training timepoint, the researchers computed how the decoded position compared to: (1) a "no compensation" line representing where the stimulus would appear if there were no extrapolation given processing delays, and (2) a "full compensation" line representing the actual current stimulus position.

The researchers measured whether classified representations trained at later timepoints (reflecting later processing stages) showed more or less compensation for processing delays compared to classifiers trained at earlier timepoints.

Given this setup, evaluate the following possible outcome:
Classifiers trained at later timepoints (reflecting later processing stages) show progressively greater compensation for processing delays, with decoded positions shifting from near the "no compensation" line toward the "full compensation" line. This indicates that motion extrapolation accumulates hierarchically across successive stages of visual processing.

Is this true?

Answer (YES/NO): YES